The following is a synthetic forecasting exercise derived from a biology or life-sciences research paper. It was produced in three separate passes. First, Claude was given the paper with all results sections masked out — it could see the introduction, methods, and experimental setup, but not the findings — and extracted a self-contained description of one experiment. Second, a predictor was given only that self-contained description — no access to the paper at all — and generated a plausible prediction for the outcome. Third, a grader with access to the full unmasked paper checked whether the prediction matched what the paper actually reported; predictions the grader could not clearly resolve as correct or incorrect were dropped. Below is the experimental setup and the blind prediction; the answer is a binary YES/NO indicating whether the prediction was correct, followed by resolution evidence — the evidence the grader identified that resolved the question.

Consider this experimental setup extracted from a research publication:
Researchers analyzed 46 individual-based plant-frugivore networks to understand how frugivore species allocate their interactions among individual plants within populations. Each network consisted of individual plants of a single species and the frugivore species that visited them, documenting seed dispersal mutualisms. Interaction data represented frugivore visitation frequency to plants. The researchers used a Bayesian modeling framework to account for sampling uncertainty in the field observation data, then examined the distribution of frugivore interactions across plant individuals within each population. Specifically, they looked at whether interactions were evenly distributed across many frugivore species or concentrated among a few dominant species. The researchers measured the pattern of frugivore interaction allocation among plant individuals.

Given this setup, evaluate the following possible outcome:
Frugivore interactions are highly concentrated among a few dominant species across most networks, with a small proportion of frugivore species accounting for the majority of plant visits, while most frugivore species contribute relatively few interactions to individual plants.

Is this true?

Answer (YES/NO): YES